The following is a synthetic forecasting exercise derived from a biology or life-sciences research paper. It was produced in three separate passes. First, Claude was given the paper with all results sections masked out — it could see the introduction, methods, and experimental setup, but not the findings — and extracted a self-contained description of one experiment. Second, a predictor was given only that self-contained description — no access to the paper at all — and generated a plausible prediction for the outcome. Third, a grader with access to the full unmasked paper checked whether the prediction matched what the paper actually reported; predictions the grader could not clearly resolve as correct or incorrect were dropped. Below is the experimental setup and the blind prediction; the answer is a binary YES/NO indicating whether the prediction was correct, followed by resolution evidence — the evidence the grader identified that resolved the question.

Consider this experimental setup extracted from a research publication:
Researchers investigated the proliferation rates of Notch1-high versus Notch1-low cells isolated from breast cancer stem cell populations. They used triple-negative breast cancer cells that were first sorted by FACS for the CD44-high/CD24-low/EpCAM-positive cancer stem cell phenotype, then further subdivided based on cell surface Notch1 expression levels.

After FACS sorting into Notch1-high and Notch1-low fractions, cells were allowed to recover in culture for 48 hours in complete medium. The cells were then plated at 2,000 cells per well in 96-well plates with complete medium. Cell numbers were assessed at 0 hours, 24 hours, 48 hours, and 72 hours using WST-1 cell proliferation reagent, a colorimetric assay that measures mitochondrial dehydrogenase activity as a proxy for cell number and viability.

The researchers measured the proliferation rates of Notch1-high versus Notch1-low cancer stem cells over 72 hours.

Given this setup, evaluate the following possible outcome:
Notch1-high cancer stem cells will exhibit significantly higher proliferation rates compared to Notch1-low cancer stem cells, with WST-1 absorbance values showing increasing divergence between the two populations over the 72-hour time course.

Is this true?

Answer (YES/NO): NO